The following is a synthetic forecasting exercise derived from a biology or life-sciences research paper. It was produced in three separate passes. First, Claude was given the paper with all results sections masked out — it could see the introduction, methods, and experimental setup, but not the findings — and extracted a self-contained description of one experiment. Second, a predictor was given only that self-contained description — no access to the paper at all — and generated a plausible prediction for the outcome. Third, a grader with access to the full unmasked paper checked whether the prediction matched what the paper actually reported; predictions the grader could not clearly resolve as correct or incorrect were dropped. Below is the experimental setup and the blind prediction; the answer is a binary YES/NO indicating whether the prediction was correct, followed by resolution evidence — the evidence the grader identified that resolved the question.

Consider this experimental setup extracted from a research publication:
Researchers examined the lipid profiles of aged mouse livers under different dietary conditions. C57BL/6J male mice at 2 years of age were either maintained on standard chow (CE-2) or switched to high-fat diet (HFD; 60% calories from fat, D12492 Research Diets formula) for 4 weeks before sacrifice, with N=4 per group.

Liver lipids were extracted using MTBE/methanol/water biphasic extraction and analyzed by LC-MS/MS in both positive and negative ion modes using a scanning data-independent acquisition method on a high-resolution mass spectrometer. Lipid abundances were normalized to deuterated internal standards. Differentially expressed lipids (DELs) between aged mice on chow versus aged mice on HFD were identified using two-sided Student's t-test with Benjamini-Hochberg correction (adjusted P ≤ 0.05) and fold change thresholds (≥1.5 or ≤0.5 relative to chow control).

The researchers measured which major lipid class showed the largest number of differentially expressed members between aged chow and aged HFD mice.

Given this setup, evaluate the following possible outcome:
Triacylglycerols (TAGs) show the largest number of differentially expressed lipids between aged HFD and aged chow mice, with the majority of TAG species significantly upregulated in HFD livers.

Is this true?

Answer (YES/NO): NO